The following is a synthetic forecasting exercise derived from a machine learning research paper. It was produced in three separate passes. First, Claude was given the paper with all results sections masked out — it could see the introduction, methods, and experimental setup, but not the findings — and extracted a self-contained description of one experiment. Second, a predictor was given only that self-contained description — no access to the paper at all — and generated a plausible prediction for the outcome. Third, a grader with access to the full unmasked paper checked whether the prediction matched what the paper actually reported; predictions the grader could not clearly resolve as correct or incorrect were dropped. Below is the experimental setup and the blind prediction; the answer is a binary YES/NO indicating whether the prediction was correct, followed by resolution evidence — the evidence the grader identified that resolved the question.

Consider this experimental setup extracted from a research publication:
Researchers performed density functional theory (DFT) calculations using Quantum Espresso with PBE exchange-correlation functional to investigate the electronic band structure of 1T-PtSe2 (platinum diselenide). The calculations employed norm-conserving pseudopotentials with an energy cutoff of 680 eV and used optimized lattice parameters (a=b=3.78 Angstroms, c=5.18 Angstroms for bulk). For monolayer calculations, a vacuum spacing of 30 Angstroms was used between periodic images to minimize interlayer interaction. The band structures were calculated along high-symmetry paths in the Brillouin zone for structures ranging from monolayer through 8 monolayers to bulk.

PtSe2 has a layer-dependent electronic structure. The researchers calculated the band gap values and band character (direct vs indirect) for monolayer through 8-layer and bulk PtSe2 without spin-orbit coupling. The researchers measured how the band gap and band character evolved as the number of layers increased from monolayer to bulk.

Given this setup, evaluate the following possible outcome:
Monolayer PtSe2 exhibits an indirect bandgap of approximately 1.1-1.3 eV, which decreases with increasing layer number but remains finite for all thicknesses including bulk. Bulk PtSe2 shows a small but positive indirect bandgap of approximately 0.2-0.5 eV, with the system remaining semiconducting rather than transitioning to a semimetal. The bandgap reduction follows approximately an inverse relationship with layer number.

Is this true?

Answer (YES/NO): NO